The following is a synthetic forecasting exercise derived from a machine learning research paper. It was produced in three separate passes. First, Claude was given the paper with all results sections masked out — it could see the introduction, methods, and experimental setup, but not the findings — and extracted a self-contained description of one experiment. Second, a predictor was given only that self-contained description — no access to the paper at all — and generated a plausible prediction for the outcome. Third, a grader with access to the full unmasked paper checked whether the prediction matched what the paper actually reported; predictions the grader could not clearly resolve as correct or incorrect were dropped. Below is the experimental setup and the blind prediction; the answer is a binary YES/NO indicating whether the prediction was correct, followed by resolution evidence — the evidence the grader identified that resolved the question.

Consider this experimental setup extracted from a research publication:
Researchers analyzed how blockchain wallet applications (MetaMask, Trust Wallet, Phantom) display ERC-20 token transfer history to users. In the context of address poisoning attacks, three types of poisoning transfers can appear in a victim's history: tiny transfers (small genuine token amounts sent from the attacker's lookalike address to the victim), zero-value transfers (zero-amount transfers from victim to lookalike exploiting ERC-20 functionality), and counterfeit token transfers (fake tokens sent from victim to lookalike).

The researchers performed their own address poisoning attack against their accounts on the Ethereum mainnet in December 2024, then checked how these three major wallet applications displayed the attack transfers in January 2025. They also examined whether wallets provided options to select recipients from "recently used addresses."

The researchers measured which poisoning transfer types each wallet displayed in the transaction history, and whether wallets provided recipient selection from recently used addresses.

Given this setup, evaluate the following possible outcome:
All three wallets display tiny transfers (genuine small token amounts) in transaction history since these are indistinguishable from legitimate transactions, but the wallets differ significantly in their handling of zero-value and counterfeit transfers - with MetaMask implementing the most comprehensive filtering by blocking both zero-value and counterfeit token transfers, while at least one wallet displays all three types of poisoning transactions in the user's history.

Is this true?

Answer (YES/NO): NO